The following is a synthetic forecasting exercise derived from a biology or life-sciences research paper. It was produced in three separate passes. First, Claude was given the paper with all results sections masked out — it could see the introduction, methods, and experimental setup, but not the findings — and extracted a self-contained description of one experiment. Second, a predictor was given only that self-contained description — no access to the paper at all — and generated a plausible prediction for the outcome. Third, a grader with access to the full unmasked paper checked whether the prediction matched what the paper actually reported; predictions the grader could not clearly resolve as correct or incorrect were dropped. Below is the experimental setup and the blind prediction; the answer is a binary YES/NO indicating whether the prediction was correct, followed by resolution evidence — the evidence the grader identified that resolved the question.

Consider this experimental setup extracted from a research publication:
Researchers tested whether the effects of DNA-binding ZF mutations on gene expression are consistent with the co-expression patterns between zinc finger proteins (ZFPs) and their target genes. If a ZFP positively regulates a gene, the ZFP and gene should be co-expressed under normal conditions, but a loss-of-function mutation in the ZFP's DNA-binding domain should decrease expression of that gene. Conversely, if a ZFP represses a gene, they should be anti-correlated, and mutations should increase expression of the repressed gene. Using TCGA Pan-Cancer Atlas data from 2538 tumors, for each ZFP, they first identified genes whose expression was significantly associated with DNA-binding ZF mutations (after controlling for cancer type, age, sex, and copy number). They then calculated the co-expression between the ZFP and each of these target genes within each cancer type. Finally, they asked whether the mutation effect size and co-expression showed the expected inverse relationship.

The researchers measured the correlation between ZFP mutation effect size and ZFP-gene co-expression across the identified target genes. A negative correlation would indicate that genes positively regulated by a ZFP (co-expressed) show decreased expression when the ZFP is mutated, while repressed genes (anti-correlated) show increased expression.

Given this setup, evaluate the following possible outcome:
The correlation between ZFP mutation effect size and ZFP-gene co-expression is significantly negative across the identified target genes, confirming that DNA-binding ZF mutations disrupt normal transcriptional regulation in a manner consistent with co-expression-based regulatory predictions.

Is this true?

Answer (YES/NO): YES